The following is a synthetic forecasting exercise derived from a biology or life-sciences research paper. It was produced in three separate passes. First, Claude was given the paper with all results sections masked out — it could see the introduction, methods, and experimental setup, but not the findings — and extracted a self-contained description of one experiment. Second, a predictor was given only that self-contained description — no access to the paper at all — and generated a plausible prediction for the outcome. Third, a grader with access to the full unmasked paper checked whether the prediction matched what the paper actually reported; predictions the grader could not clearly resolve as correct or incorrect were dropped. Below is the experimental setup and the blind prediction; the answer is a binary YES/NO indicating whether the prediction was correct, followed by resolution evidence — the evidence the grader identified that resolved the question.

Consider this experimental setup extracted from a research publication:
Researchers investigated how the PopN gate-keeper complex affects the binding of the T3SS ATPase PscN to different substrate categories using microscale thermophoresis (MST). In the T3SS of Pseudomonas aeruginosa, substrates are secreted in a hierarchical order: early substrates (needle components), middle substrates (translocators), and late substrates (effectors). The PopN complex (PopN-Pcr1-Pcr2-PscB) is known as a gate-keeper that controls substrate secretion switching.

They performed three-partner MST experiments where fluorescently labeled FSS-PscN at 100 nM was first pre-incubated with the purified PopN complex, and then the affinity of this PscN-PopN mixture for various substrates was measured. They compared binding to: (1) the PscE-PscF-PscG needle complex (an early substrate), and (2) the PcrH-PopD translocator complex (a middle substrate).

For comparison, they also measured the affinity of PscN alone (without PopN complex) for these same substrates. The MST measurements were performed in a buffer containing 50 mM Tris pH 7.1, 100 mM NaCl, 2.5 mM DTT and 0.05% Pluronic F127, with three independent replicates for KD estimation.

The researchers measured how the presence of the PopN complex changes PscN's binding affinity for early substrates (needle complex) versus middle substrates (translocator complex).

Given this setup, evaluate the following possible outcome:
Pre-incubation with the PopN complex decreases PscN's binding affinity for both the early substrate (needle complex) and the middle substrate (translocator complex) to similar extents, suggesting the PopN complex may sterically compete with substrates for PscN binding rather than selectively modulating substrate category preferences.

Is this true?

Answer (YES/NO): NO